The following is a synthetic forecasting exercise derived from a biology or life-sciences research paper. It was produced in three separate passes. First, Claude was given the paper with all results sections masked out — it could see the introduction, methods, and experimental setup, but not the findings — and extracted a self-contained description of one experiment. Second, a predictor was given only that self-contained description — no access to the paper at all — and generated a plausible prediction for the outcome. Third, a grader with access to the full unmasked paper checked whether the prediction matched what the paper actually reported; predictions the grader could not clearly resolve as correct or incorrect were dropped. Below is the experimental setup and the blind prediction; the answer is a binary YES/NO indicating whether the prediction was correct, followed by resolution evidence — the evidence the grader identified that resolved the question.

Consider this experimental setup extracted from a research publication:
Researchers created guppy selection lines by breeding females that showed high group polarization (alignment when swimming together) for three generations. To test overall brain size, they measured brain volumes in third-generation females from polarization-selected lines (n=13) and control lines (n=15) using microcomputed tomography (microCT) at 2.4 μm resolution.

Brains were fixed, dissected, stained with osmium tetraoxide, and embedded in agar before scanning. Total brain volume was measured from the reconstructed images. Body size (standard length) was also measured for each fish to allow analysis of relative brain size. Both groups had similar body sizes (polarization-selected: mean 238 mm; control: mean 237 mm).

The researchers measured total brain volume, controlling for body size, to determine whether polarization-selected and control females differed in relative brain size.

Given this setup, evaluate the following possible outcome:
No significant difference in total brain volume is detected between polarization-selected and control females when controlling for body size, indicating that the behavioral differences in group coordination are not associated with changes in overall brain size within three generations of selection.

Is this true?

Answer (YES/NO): YES